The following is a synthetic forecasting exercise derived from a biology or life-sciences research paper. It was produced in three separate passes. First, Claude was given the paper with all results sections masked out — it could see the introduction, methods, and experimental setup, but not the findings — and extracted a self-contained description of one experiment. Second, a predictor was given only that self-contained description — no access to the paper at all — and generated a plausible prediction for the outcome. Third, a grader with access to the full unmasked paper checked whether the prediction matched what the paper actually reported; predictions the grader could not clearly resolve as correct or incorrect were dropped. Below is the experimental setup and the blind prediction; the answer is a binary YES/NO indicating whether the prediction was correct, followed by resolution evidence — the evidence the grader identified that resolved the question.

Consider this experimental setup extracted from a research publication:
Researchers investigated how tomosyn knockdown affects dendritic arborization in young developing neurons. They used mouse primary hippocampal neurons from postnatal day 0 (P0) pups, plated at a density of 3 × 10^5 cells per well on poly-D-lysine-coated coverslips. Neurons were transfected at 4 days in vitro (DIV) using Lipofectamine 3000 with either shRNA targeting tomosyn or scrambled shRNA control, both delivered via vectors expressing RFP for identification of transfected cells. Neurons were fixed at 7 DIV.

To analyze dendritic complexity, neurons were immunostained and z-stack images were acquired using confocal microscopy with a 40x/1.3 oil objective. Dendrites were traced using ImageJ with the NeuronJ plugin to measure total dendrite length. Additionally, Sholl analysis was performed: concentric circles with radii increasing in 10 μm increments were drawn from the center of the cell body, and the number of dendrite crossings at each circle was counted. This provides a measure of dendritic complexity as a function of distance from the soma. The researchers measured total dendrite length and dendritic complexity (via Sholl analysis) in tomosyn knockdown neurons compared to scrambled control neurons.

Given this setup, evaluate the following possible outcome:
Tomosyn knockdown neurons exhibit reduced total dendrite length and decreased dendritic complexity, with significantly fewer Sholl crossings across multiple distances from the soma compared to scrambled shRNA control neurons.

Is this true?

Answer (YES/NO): YES